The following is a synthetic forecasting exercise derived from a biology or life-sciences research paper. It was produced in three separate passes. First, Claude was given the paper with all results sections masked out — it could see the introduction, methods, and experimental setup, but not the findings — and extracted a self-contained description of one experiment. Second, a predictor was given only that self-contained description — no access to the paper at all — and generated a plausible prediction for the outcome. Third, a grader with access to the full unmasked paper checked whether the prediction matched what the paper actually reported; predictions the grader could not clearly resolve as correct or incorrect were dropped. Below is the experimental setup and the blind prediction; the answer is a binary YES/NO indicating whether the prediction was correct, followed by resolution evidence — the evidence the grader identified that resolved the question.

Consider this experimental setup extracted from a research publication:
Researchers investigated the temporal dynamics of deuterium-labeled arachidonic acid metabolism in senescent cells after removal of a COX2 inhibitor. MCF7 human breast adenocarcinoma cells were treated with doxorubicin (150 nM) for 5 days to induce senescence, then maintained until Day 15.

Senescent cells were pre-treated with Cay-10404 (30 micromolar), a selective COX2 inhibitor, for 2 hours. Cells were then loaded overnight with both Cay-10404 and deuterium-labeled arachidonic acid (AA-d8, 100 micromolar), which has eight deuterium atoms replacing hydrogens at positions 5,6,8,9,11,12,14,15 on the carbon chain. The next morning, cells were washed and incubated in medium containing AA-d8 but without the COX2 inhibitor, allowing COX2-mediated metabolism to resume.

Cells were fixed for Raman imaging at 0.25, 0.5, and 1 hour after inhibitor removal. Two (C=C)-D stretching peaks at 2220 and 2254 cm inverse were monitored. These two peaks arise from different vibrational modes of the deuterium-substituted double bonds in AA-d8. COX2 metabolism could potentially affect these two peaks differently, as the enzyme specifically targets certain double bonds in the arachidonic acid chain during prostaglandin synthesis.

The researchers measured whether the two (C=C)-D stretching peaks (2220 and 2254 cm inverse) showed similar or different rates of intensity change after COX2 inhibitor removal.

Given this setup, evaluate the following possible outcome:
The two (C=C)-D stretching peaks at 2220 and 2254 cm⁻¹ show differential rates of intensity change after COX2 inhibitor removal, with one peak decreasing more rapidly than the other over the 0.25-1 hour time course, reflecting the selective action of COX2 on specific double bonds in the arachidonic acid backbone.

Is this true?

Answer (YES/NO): YES